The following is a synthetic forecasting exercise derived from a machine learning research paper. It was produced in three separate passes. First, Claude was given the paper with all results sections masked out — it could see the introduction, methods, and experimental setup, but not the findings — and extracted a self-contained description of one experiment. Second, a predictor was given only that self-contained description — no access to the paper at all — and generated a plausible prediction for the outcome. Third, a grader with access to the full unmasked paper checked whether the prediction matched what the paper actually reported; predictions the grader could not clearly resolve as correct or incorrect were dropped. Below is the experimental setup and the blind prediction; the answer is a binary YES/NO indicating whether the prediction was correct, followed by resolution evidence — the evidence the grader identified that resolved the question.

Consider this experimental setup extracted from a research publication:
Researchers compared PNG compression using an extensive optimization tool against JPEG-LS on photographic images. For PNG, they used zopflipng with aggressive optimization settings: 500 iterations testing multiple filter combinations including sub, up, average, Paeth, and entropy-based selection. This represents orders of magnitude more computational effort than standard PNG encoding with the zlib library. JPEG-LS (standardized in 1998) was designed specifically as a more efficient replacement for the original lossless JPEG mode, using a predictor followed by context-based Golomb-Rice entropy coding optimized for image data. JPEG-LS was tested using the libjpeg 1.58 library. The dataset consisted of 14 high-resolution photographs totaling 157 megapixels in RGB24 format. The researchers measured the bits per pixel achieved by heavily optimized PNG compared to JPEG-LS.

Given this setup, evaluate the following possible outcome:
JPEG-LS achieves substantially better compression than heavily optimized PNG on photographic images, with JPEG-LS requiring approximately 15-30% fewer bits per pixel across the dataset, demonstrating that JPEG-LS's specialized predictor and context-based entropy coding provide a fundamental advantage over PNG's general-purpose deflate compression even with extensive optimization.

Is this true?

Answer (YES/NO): NO